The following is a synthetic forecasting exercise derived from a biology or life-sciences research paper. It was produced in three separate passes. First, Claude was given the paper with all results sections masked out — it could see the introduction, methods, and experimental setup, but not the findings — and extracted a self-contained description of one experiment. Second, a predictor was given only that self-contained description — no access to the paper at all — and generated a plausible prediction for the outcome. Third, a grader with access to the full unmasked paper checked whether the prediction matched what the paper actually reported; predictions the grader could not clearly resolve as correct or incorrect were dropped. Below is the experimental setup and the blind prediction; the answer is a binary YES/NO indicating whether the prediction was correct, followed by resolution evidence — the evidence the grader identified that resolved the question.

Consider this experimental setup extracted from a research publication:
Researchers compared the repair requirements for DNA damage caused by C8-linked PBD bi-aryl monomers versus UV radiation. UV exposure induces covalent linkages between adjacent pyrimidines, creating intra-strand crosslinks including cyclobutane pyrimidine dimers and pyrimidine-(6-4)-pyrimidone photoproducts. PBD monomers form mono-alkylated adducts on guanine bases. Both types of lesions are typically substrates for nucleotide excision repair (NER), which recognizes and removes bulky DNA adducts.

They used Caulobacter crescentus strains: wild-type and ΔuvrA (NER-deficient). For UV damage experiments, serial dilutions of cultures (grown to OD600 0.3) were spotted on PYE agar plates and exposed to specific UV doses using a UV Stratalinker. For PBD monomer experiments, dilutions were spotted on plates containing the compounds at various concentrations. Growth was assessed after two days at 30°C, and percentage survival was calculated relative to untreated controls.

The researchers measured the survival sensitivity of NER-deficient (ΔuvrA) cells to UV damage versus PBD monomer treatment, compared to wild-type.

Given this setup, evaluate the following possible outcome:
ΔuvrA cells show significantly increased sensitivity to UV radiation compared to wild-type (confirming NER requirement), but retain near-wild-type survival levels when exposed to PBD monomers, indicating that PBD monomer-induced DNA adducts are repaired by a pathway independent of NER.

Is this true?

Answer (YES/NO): NO